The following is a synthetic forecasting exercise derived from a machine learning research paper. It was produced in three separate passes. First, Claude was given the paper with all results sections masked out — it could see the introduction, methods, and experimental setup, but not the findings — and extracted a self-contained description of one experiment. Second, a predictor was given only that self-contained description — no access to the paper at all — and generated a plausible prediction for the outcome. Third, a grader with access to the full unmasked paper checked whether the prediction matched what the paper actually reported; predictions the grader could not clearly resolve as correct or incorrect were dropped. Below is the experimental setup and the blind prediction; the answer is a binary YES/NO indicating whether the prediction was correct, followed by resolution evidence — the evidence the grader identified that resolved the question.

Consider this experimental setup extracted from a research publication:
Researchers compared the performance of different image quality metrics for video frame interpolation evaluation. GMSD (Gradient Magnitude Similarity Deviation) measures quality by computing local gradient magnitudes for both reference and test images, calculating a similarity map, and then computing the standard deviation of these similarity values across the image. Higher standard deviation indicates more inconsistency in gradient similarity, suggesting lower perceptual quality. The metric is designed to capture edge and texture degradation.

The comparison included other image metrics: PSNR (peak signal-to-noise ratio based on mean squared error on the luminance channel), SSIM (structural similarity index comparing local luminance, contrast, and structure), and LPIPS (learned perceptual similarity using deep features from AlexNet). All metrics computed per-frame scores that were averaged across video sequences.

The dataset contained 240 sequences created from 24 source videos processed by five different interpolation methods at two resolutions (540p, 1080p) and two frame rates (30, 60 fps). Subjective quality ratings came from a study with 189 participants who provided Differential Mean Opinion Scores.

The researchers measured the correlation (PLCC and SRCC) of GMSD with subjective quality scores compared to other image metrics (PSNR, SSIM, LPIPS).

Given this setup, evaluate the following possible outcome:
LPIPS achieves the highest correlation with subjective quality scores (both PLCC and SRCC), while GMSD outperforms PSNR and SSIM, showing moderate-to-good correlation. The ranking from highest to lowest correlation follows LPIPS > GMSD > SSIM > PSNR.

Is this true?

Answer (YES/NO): NO